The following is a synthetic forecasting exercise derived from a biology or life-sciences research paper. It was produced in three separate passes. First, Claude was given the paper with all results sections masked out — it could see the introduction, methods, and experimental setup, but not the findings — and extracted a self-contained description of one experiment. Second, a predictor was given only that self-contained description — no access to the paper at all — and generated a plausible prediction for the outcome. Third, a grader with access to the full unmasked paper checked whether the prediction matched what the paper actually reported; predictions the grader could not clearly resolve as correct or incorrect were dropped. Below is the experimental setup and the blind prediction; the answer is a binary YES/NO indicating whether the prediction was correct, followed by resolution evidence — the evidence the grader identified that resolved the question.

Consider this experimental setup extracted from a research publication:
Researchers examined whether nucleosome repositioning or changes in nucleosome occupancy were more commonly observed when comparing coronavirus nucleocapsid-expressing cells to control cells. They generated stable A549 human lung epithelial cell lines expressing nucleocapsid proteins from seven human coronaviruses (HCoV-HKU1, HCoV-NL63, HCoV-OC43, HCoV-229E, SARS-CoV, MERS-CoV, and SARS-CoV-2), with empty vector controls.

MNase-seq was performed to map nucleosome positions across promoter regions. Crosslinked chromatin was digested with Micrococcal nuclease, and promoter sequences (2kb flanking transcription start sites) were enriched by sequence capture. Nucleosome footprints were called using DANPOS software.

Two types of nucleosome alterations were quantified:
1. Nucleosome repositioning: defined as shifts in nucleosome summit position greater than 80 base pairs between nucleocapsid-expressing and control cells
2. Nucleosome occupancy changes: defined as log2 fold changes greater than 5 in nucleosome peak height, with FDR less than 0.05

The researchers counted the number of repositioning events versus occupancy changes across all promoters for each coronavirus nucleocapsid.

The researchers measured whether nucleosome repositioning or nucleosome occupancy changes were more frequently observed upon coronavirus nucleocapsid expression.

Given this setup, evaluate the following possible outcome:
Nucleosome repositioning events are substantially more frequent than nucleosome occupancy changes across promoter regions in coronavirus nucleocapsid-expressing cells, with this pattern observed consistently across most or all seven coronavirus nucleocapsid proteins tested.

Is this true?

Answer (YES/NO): NO